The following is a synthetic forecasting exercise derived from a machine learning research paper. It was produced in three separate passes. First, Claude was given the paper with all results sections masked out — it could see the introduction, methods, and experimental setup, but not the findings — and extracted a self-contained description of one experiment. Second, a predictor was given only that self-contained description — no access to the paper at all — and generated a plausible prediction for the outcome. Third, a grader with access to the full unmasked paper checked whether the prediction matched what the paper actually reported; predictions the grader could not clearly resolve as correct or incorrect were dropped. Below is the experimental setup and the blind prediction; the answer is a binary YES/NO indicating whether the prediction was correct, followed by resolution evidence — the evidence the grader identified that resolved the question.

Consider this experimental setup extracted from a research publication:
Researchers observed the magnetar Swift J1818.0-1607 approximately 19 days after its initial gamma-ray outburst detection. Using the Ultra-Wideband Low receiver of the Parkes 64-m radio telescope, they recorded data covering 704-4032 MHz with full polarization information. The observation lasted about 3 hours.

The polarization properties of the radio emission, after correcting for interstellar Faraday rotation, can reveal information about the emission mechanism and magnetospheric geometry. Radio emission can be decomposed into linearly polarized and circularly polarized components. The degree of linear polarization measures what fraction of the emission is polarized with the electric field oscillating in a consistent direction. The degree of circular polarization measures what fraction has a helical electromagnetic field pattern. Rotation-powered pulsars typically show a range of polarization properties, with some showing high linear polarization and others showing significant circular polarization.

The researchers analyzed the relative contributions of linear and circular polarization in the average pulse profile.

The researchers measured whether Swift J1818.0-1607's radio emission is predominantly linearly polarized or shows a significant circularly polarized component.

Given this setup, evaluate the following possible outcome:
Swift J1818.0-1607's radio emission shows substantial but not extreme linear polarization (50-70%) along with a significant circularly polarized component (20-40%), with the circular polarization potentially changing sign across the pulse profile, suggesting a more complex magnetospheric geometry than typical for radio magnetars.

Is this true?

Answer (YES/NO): NO